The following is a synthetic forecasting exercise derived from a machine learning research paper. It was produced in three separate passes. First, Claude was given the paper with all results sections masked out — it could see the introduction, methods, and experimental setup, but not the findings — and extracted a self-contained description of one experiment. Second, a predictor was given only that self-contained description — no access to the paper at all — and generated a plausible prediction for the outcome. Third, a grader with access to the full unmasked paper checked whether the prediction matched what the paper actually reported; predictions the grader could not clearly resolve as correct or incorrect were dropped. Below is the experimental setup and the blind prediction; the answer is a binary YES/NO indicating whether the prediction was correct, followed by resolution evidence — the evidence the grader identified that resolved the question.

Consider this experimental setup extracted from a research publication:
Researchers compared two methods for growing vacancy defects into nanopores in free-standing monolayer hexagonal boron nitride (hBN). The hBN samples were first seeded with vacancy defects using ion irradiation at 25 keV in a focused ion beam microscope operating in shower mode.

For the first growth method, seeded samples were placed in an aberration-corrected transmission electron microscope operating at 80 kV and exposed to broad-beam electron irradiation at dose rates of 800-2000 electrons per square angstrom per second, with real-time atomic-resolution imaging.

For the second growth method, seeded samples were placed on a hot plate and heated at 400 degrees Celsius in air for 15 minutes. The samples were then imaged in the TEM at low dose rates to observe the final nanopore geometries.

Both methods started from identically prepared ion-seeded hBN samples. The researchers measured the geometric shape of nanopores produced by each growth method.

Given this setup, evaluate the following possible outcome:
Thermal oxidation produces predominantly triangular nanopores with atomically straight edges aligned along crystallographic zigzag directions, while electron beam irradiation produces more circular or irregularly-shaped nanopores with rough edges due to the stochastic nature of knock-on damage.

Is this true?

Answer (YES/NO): NO